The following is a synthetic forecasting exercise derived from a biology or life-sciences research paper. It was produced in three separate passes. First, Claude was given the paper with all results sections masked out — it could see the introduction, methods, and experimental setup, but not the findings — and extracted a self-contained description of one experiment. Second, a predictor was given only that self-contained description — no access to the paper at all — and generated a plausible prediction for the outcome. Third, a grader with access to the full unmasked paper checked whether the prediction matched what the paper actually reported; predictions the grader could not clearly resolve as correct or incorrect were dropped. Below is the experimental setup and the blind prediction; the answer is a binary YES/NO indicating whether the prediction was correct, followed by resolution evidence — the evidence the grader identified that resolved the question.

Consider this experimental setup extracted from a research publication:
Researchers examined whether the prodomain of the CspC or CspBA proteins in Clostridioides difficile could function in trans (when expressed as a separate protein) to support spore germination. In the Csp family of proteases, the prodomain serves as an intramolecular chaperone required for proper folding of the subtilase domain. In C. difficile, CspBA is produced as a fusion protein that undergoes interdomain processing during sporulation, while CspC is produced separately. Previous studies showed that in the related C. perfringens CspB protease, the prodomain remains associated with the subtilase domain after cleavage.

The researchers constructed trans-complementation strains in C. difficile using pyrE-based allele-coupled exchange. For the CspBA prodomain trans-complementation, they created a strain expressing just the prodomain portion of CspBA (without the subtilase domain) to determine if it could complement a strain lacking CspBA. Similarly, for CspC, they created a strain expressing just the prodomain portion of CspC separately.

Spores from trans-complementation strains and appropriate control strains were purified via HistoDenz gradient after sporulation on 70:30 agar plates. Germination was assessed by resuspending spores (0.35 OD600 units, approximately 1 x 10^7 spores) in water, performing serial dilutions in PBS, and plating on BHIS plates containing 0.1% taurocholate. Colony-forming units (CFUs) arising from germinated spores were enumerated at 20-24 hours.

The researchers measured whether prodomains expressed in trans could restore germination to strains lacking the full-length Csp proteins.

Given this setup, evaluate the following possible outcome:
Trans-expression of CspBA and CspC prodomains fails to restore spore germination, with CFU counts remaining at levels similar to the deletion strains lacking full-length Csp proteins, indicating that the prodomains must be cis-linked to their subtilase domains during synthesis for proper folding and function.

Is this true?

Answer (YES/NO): NO